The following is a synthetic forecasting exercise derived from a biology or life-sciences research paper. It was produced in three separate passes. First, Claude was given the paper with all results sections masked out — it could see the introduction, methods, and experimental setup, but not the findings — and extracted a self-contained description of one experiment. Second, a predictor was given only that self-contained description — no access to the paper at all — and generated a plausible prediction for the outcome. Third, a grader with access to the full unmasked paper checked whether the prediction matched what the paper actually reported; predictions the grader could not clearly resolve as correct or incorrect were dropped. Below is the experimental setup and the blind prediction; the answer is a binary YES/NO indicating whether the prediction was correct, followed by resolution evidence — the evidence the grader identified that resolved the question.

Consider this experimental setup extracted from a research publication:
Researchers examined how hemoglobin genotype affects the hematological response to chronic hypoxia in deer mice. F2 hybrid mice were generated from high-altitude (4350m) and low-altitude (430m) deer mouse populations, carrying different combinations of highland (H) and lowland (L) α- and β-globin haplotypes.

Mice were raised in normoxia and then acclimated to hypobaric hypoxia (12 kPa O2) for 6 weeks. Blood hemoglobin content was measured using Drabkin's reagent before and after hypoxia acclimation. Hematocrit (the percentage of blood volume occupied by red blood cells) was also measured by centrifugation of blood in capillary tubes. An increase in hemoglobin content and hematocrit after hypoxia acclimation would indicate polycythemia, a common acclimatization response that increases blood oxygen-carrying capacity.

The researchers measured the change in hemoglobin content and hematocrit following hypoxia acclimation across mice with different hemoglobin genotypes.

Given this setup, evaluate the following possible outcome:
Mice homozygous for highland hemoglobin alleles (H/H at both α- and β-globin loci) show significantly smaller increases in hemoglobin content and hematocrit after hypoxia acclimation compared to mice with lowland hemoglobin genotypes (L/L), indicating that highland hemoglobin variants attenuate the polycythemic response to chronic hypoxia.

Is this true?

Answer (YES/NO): NO